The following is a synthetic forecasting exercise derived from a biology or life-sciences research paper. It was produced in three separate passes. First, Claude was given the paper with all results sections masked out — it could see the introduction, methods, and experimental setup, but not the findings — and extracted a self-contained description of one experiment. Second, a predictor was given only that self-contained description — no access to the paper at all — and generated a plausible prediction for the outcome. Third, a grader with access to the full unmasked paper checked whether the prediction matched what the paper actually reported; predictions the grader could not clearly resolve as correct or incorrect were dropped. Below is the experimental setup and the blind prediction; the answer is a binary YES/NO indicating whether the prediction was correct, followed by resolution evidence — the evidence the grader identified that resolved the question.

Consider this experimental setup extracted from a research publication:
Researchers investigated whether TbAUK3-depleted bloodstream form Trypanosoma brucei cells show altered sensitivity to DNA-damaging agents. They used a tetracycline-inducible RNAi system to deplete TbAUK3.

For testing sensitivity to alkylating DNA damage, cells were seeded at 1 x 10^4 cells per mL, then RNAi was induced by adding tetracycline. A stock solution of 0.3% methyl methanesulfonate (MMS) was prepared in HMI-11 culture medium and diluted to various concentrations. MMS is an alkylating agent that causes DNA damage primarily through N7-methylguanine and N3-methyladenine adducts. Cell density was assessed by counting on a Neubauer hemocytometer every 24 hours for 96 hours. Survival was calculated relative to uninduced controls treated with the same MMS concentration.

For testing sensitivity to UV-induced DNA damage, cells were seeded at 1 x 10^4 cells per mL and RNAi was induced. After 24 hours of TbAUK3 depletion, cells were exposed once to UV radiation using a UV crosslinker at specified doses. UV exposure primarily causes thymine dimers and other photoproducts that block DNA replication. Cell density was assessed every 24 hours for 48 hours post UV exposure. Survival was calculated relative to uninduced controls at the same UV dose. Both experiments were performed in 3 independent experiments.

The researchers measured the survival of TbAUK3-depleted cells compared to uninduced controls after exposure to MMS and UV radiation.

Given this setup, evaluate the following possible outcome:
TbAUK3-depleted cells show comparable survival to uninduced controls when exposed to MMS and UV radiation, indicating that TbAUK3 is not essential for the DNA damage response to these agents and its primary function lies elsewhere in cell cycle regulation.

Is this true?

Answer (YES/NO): NO